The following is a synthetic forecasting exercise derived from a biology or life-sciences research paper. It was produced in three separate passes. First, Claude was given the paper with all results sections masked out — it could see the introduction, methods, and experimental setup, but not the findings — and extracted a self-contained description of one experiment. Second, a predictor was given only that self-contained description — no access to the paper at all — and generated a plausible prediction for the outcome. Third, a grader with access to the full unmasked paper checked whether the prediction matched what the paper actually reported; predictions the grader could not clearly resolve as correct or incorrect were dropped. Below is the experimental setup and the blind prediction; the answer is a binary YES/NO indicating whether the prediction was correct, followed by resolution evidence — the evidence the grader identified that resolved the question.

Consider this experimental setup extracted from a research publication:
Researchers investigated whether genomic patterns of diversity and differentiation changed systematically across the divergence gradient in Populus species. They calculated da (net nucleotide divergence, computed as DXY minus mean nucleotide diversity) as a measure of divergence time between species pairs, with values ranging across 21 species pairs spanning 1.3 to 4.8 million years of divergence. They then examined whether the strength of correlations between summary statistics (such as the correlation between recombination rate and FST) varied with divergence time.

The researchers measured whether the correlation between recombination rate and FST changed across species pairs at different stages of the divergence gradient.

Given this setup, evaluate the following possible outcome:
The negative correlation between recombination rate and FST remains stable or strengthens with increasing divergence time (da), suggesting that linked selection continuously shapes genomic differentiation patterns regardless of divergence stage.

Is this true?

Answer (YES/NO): YES